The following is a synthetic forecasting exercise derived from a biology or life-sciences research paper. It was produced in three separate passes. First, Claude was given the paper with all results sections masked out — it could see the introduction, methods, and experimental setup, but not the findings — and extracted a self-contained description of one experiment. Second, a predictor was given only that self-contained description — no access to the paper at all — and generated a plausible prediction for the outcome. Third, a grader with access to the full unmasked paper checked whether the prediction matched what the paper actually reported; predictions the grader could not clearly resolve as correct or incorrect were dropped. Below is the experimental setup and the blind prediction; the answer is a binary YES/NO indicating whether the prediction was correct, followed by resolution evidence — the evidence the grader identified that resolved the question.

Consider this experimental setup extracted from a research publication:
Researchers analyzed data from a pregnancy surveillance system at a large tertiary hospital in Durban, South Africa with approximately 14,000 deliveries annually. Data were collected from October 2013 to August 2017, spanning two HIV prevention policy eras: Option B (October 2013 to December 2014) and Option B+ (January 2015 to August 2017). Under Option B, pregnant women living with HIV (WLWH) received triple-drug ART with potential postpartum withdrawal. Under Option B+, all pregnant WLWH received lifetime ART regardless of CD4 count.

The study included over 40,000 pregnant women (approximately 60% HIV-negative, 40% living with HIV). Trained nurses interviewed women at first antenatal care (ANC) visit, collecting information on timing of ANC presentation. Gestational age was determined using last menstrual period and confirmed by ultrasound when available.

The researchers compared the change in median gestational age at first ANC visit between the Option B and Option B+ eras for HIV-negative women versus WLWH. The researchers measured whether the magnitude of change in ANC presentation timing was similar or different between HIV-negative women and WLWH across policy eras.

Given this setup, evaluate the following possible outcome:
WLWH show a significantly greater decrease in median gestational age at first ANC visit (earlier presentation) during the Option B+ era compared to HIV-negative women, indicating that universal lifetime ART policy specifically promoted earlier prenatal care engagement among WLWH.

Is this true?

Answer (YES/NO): NO